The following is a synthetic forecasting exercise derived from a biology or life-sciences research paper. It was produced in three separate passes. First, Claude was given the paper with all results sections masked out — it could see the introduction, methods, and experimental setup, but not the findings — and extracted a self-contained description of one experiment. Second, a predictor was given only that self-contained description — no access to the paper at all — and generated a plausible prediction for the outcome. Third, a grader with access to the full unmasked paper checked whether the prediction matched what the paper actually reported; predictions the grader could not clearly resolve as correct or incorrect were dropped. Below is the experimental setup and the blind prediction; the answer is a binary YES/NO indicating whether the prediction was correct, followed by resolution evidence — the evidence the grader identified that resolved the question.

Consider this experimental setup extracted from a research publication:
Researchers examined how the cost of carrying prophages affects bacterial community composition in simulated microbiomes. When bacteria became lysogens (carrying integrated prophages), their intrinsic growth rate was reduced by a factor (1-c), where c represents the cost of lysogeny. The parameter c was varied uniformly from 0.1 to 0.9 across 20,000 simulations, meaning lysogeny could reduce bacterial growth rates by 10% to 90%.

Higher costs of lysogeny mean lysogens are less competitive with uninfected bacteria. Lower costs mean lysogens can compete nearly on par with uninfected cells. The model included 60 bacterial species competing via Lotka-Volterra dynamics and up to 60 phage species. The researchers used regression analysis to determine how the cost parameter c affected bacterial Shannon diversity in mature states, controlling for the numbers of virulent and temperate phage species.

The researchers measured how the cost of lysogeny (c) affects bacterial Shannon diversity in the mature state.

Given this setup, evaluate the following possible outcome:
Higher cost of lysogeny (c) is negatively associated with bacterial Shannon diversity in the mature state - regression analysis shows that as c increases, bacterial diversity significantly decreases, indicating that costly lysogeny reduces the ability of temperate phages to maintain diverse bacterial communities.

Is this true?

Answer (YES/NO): NO